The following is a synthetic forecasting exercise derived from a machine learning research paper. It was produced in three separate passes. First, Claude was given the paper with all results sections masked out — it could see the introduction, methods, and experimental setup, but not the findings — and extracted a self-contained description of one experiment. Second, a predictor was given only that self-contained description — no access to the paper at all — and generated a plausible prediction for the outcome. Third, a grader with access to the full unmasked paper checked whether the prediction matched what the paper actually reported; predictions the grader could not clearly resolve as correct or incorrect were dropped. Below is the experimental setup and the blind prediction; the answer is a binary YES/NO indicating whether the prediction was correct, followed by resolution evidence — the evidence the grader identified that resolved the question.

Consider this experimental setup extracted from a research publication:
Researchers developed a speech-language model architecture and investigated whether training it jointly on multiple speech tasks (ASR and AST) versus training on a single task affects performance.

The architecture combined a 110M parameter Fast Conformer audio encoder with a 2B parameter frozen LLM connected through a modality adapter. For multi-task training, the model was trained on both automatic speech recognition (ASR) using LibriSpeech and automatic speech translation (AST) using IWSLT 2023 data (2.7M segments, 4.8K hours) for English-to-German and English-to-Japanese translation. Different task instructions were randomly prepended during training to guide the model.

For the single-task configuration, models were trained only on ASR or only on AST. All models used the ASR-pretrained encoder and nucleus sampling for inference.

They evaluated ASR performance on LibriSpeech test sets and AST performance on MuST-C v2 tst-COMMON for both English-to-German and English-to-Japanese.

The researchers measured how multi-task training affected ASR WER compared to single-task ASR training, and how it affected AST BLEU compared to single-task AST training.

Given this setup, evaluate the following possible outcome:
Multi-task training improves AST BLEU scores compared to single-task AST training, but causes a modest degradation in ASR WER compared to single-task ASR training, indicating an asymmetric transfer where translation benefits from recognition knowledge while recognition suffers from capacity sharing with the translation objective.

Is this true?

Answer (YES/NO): YES